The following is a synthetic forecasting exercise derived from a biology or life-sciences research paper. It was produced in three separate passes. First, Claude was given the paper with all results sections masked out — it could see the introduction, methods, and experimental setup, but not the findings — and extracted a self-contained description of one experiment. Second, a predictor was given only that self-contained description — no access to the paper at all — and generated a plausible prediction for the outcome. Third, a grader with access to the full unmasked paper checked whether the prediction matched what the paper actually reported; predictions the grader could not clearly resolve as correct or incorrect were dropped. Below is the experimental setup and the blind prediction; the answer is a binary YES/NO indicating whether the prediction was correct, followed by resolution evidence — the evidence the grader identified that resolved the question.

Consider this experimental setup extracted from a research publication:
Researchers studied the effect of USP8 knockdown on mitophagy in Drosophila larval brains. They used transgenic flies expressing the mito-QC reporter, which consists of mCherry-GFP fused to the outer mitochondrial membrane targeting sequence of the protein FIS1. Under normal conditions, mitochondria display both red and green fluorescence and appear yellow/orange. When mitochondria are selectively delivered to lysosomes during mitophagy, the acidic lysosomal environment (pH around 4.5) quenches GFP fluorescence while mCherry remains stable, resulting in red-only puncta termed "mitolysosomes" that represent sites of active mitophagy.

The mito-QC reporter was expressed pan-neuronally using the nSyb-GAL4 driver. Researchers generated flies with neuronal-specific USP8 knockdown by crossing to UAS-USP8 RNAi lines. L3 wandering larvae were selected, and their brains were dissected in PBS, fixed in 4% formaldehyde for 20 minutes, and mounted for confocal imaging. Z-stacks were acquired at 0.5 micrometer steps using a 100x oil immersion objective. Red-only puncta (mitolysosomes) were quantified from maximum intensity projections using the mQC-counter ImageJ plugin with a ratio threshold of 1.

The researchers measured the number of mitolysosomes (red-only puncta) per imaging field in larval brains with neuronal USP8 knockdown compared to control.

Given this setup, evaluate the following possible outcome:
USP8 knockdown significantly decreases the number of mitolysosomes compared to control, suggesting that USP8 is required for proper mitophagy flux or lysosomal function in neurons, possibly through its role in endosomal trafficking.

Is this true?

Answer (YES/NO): NO